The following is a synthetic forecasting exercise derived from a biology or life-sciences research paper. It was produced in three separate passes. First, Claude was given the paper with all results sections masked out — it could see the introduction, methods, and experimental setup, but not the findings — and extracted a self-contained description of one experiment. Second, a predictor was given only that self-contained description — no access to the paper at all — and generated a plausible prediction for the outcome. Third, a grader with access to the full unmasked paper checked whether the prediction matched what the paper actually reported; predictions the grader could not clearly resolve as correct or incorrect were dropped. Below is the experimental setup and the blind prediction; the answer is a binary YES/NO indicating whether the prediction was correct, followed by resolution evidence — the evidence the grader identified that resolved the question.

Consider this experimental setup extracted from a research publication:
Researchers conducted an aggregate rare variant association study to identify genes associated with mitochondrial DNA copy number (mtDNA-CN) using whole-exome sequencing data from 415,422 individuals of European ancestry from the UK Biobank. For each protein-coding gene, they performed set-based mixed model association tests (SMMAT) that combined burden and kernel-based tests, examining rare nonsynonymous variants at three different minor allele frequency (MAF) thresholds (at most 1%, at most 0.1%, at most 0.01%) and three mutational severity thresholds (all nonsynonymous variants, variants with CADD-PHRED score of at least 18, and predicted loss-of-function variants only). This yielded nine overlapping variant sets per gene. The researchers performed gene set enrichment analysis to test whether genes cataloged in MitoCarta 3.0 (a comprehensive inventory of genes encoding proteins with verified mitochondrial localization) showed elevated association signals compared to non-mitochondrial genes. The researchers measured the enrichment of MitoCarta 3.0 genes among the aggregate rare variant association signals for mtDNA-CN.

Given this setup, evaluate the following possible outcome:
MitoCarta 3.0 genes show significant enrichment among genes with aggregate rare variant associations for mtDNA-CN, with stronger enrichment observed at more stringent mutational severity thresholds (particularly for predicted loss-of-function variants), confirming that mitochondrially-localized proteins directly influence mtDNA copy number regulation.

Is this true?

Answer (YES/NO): NO